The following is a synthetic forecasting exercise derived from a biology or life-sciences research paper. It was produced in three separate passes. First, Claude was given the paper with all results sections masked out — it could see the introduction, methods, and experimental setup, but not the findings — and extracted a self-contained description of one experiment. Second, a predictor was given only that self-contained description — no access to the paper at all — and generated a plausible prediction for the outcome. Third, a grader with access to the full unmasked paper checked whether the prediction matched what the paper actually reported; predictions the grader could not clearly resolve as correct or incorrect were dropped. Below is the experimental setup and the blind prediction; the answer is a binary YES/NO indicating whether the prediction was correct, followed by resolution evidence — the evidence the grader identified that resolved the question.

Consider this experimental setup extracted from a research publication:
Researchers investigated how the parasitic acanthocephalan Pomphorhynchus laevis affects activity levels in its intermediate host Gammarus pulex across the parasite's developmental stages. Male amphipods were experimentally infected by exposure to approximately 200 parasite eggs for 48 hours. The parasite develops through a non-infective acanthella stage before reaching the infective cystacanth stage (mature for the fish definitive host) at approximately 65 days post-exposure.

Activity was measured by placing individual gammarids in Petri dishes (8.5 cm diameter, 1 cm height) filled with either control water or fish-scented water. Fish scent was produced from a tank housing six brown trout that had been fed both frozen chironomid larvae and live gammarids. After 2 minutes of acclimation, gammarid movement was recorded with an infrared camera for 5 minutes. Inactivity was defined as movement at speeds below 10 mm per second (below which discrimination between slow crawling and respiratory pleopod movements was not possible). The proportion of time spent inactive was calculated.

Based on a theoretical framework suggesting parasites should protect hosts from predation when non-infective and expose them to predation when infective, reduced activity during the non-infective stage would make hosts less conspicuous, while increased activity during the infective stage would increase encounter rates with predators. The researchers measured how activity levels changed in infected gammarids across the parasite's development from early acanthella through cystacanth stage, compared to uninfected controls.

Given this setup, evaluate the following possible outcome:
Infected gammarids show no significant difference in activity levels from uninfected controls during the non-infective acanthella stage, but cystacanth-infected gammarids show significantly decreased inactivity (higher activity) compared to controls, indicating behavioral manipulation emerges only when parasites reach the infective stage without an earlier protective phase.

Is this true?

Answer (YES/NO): NO